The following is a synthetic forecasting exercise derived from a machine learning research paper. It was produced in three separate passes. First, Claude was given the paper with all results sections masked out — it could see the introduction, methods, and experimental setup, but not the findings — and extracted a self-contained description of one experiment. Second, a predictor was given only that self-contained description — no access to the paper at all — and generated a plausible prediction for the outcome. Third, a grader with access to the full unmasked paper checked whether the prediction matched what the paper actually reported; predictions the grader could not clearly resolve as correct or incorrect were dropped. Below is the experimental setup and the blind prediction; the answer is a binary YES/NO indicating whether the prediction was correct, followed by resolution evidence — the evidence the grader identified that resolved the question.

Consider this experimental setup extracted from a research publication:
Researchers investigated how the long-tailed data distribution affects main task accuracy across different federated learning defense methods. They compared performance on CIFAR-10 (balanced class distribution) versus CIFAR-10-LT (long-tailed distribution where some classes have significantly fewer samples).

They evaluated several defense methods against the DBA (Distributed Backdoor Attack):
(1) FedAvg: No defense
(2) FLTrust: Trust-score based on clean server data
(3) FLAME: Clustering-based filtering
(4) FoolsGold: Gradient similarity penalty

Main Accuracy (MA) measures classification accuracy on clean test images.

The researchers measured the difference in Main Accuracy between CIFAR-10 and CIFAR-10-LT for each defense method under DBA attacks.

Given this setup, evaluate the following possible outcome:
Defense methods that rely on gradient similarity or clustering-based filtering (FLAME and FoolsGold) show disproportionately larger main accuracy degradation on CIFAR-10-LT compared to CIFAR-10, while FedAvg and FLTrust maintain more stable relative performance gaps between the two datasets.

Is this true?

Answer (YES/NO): NO